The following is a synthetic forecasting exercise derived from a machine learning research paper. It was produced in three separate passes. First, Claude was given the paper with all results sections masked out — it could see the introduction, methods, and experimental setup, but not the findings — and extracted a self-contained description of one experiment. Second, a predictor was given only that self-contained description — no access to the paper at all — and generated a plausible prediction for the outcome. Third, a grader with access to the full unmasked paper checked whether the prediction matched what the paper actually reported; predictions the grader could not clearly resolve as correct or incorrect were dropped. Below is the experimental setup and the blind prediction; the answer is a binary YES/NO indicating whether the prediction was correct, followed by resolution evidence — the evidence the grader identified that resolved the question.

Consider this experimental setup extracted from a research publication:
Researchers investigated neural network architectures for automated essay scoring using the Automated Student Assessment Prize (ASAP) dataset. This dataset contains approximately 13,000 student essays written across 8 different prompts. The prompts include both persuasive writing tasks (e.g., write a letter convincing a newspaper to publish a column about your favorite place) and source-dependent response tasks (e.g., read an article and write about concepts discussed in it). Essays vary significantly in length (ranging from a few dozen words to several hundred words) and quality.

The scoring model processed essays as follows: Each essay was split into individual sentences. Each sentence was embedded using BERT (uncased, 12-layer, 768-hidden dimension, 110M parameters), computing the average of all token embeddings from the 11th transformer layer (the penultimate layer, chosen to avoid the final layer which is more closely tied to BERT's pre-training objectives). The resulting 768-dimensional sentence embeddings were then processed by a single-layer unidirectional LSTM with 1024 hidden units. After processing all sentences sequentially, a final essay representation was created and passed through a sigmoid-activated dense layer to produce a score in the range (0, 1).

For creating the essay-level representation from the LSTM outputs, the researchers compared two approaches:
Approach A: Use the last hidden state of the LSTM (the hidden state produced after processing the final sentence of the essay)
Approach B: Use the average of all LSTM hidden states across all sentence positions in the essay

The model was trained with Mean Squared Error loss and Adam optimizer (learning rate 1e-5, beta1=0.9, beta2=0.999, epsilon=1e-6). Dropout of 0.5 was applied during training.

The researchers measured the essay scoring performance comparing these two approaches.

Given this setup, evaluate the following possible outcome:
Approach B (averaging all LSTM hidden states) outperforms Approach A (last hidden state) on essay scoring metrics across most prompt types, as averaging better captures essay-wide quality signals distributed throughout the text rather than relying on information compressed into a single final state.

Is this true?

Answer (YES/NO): NO